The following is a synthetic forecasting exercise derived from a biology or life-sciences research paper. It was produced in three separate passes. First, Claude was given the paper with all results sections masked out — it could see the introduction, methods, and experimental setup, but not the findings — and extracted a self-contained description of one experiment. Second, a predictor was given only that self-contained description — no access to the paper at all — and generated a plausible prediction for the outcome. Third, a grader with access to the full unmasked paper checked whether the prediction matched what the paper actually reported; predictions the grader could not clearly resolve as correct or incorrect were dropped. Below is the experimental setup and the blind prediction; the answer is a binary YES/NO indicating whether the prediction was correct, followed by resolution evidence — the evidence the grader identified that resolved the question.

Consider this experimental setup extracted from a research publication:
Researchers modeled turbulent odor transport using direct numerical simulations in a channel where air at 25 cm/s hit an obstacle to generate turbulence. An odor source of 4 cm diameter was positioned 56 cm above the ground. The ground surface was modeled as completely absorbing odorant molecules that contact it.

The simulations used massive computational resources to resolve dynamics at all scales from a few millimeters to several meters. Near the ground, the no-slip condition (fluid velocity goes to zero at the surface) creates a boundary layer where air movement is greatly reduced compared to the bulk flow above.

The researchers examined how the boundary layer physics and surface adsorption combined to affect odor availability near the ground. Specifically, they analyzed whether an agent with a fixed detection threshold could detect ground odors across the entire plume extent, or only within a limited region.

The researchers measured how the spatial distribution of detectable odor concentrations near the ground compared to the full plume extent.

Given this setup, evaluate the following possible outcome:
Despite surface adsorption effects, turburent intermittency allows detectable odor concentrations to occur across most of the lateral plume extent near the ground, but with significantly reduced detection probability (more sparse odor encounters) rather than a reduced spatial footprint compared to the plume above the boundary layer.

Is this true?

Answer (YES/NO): NO